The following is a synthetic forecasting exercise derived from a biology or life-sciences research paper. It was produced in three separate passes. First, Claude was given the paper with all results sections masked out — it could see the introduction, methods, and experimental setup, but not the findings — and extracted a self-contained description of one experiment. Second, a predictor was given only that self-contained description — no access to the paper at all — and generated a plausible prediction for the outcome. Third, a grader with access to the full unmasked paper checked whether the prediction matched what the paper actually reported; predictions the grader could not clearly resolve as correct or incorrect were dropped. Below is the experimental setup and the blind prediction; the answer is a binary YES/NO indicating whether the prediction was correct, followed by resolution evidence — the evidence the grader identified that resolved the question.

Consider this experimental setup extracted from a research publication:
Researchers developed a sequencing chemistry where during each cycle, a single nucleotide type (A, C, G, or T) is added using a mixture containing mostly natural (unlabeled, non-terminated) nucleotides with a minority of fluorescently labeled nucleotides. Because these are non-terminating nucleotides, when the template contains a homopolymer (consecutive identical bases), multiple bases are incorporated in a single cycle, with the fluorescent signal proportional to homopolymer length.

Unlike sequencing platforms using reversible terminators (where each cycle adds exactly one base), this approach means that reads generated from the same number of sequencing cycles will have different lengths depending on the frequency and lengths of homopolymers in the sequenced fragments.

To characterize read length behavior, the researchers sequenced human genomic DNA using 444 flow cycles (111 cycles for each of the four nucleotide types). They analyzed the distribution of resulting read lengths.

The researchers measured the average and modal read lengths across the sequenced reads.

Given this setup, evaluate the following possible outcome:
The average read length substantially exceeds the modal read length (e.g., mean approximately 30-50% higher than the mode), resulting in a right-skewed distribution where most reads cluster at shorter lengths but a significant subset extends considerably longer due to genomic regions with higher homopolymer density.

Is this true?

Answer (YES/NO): NO